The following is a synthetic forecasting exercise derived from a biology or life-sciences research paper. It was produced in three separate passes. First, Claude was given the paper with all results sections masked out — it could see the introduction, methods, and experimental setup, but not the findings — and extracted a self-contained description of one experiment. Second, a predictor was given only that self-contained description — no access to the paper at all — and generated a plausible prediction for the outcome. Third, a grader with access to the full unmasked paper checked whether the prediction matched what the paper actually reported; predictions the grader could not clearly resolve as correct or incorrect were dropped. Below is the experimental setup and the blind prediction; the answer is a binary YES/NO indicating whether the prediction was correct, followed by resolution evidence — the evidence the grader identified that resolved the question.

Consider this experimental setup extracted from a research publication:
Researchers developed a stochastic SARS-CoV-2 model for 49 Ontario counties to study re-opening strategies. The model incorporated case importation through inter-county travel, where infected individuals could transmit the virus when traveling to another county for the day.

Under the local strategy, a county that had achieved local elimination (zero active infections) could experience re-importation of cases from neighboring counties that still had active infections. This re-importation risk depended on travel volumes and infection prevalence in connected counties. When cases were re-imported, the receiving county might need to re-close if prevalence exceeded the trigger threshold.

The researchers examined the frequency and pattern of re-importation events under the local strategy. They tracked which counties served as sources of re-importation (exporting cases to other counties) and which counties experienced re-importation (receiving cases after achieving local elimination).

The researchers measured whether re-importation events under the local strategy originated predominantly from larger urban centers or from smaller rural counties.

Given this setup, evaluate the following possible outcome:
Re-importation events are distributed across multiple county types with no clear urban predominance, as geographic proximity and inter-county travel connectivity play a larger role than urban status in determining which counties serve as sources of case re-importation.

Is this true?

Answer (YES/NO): NO